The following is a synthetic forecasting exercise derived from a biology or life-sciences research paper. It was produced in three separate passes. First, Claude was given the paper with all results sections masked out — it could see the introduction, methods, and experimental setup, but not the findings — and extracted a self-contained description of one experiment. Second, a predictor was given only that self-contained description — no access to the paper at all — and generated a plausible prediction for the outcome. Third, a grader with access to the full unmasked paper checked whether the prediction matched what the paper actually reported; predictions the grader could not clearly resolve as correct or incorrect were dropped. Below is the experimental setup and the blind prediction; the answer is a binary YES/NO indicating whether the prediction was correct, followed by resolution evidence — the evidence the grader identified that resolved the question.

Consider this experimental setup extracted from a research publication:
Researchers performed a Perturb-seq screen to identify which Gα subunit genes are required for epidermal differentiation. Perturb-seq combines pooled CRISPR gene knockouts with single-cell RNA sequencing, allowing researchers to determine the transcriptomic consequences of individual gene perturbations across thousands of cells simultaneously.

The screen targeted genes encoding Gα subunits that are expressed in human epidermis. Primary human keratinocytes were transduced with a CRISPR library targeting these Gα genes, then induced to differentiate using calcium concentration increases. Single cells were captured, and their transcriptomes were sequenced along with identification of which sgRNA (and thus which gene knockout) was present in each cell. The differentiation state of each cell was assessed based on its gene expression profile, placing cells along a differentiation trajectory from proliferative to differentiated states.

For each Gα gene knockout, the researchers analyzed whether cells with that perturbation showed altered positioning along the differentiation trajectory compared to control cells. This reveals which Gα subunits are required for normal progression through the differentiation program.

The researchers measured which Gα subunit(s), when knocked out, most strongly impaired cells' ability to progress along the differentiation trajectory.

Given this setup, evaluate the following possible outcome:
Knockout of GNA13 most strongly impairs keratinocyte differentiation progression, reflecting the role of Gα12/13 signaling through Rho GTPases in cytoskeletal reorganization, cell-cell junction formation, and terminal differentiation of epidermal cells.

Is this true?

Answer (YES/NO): YES